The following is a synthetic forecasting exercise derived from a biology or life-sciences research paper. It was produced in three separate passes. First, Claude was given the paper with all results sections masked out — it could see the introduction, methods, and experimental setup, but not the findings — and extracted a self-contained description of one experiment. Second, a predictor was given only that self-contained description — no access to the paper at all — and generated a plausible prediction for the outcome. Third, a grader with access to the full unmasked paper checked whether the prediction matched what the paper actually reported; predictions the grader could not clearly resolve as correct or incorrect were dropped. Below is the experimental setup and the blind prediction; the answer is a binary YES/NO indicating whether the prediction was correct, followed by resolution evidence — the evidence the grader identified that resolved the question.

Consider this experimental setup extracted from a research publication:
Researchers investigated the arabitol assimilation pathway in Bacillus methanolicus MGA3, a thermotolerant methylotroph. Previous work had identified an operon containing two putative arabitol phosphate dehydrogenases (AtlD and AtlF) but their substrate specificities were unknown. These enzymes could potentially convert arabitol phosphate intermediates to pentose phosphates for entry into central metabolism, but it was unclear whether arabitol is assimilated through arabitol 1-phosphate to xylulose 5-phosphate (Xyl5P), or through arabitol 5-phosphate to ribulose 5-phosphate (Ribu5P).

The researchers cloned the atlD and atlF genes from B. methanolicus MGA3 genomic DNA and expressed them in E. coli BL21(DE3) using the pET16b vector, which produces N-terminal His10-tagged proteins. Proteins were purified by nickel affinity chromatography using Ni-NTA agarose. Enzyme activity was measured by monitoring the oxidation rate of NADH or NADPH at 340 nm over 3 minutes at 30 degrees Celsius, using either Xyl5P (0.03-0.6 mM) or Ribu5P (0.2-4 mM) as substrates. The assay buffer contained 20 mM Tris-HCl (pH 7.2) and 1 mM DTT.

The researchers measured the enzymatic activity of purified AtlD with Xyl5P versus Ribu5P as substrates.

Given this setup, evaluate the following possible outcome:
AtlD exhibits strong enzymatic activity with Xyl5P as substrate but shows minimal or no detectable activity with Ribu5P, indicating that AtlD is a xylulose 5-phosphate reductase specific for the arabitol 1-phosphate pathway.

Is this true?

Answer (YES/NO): NO